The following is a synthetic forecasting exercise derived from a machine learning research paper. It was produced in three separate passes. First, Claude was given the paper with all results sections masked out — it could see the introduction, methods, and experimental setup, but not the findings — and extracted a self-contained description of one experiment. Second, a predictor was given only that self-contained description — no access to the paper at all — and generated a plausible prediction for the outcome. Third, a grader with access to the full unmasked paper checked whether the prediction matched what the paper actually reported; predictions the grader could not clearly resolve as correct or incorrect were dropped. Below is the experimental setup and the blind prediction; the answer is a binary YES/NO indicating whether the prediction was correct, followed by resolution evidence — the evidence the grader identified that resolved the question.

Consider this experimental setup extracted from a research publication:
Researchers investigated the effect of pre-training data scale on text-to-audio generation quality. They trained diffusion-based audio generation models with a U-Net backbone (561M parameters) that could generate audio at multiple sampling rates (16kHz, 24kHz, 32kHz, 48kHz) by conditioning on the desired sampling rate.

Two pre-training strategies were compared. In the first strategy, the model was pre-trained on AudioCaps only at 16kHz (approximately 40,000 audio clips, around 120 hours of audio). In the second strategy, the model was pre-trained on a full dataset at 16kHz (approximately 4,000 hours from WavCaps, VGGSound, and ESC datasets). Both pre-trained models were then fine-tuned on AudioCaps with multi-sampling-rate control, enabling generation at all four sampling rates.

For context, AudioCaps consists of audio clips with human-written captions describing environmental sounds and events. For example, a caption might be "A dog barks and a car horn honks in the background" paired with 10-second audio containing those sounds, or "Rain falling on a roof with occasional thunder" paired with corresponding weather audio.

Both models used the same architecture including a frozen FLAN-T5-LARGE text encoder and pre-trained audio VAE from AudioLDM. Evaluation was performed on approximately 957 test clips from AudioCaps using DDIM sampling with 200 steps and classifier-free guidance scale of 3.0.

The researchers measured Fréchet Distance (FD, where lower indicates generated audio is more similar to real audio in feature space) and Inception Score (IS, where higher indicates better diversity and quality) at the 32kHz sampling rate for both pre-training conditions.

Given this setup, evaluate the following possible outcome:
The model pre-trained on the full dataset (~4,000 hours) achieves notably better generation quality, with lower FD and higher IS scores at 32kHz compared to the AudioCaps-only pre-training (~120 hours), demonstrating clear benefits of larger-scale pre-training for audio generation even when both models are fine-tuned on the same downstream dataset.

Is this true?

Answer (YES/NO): YES